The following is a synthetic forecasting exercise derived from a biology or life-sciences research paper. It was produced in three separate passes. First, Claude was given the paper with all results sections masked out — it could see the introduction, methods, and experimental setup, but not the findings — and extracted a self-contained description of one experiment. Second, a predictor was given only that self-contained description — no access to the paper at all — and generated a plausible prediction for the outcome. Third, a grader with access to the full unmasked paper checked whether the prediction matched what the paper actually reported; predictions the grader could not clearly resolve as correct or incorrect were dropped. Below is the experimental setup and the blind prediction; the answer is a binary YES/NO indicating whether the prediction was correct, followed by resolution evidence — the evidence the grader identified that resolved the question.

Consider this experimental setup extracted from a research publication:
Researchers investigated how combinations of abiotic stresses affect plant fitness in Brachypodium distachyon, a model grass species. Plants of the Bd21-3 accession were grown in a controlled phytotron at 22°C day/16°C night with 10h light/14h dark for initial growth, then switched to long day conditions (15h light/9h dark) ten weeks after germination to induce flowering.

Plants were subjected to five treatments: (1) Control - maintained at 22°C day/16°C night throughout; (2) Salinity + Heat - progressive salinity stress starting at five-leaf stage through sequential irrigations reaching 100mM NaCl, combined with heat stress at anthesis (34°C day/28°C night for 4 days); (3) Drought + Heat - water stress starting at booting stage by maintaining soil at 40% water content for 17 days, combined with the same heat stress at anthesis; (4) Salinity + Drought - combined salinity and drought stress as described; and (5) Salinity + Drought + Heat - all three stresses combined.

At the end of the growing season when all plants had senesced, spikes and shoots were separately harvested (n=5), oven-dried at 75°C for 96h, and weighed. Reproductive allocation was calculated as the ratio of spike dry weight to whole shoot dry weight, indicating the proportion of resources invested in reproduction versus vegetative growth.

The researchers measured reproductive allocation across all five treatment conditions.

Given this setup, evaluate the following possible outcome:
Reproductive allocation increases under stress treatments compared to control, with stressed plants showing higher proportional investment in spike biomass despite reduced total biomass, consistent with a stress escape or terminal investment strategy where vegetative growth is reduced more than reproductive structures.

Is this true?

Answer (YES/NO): NO